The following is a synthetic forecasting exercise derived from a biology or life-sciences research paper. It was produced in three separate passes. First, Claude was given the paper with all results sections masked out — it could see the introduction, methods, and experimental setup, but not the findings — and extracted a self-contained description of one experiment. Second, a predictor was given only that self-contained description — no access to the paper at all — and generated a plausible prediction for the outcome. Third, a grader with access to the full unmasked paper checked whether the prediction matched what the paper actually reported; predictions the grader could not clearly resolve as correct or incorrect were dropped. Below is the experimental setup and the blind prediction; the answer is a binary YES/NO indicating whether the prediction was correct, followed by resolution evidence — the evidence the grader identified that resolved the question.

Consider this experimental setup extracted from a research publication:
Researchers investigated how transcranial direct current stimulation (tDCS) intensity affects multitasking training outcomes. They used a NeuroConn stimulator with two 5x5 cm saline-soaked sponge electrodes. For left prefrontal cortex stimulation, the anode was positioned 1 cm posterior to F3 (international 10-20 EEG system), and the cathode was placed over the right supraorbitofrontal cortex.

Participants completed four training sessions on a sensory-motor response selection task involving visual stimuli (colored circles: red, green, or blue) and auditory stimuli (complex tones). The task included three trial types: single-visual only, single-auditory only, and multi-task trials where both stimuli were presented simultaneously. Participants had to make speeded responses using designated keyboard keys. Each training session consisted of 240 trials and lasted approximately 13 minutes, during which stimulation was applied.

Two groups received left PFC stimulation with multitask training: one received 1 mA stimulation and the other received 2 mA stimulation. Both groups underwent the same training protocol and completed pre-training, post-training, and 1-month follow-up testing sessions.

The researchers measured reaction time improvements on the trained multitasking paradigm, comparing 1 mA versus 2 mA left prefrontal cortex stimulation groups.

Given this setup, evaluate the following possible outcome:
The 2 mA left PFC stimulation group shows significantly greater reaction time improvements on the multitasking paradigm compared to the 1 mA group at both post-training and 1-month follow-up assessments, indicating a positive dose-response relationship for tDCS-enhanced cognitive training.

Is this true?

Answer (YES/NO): NO